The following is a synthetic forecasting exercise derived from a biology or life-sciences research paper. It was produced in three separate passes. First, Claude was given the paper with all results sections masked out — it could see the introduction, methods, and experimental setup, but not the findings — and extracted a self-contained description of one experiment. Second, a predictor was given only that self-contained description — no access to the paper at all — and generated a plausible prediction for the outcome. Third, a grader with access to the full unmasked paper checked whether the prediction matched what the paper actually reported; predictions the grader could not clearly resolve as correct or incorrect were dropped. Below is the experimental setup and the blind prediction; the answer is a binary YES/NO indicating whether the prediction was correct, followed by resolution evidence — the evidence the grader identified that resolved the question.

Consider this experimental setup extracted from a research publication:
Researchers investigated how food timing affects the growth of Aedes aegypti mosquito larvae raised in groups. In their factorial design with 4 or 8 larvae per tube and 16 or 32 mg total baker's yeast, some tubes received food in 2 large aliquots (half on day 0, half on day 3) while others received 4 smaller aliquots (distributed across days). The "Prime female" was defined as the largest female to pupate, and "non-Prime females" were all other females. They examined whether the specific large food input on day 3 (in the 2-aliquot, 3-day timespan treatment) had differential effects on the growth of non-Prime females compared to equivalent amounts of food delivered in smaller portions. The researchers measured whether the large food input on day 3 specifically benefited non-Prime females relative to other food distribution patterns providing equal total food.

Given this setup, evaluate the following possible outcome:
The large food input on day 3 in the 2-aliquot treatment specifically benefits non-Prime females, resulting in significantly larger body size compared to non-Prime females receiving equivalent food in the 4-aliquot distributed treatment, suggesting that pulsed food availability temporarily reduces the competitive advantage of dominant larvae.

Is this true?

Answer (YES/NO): NO